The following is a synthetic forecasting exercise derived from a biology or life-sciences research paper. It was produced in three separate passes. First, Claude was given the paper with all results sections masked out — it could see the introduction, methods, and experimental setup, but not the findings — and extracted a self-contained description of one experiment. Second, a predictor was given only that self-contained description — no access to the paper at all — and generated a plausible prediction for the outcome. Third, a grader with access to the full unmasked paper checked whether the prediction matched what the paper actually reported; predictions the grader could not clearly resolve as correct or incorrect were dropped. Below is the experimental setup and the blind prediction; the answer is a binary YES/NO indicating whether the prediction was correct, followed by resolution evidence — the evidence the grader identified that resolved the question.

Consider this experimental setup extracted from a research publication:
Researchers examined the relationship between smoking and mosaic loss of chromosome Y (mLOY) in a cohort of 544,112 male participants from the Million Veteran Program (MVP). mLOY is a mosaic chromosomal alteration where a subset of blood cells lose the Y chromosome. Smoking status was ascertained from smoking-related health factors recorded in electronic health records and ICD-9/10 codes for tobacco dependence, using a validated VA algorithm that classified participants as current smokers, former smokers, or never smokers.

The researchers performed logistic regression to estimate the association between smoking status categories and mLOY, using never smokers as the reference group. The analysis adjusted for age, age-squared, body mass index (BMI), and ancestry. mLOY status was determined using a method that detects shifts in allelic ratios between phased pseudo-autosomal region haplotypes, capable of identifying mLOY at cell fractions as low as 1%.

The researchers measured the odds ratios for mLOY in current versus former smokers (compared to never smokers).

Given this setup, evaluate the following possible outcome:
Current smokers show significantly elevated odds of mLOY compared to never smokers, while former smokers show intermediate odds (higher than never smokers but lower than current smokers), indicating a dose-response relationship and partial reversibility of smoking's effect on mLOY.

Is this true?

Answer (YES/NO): YES